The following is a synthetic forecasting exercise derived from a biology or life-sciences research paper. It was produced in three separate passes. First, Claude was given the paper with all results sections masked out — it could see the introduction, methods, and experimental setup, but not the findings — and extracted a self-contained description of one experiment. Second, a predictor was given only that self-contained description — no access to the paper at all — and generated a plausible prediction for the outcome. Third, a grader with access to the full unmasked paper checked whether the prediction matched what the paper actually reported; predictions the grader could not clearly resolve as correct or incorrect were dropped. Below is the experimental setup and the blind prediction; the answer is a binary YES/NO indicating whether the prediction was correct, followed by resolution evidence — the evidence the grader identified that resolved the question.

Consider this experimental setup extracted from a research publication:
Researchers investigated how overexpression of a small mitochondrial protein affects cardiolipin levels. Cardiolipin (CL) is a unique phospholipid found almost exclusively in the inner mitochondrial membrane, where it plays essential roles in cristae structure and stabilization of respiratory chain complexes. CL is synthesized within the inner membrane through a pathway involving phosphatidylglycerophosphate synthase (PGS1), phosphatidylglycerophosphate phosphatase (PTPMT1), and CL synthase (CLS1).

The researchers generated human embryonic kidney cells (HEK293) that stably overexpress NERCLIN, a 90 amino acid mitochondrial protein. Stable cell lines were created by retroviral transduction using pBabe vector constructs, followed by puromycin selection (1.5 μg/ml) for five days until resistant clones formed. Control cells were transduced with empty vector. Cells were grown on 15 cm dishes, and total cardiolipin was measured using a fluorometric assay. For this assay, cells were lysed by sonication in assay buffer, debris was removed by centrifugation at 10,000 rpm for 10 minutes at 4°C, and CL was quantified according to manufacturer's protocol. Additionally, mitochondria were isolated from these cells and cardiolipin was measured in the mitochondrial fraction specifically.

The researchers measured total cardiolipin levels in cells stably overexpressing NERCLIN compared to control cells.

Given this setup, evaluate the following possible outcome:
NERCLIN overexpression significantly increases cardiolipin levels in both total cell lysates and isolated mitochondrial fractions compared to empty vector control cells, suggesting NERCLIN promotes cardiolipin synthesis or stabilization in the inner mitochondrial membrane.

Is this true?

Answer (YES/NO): NO